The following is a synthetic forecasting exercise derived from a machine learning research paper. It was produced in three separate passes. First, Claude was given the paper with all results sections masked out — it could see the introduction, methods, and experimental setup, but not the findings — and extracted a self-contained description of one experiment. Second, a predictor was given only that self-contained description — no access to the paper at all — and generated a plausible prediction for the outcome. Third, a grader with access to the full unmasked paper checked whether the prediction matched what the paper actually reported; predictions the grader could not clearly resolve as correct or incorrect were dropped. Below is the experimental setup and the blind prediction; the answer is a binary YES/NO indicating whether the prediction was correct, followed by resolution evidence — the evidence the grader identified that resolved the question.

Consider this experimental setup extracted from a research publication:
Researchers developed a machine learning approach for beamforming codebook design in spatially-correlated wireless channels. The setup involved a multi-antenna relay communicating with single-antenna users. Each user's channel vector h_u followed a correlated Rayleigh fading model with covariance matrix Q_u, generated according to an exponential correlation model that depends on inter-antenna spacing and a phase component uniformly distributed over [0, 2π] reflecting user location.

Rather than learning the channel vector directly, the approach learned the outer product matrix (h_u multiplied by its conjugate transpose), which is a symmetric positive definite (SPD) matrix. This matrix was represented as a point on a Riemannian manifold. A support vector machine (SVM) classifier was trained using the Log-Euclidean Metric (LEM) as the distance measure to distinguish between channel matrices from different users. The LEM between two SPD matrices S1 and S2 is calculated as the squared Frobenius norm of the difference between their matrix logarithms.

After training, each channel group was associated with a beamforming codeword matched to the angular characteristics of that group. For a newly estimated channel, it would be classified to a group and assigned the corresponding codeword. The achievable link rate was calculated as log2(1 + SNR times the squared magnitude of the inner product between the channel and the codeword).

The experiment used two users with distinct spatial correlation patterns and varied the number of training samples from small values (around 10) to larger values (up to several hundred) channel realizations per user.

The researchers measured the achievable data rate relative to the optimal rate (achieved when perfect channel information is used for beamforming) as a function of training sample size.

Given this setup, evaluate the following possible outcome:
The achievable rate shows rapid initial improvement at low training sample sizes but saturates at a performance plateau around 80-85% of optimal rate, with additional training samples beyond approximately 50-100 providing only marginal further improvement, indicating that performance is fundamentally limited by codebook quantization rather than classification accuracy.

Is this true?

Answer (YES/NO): NO